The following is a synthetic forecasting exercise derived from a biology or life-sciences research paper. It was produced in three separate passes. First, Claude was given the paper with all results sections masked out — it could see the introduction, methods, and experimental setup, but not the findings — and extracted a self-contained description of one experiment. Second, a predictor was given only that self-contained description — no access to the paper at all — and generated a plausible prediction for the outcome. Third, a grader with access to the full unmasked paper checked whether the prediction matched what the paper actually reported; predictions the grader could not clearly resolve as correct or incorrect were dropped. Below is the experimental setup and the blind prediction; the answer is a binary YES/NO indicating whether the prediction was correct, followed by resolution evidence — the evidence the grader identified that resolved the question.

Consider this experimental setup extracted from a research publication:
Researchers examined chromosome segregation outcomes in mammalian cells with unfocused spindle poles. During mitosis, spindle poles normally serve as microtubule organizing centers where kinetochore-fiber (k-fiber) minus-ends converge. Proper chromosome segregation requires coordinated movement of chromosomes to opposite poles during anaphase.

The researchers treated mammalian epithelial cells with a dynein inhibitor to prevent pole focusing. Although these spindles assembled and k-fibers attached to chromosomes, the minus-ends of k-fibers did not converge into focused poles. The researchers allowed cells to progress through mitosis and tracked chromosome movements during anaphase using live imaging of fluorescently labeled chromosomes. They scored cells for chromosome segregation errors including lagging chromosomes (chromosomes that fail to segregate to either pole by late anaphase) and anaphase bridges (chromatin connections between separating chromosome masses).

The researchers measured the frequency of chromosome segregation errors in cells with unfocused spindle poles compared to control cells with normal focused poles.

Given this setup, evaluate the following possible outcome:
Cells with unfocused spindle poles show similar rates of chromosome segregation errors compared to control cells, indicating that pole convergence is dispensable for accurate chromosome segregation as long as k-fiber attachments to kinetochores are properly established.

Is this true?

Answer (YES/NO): NO